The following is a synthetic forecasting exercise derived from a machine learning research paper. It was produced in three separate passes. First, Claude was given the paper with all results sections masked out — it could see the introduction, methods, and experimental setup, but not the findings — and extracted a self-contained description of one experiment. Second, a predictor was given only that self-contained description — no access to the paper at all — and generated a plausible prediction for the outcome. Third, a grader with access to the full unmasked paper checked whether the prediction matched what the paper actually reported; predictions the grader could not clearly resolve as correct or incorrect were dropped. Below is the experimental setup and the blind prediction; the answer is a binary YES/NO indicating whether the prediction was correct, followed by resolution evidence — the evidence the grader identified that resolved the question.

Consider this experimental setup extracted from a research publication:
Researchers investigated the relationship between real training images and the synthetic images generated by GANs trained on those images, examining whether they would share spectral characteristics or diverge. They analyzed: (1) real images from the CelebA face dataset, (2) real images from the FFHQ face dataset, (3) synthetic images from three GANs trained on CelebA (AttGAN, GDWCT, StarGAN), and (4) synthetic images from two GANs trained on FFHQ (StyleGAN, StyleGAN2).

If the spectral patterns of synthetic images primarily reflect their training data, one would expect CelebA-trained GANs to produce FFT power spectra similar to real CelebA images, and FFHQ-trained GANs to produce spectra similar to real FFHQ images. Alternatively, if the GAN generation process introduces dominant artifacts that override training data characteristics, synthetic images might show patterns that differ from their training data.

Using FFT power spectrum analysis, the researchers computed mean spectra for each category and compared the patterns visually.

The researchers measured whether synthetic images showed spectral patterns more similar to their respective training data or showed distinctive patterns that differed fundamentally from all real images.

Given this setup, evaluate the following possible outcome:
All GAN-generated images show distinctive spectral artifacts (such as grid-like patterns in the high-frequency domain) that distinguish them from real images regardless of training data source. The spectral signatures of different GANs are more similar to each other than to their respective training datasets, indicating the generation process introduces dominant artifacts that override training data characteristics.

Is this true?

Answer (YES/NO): NO